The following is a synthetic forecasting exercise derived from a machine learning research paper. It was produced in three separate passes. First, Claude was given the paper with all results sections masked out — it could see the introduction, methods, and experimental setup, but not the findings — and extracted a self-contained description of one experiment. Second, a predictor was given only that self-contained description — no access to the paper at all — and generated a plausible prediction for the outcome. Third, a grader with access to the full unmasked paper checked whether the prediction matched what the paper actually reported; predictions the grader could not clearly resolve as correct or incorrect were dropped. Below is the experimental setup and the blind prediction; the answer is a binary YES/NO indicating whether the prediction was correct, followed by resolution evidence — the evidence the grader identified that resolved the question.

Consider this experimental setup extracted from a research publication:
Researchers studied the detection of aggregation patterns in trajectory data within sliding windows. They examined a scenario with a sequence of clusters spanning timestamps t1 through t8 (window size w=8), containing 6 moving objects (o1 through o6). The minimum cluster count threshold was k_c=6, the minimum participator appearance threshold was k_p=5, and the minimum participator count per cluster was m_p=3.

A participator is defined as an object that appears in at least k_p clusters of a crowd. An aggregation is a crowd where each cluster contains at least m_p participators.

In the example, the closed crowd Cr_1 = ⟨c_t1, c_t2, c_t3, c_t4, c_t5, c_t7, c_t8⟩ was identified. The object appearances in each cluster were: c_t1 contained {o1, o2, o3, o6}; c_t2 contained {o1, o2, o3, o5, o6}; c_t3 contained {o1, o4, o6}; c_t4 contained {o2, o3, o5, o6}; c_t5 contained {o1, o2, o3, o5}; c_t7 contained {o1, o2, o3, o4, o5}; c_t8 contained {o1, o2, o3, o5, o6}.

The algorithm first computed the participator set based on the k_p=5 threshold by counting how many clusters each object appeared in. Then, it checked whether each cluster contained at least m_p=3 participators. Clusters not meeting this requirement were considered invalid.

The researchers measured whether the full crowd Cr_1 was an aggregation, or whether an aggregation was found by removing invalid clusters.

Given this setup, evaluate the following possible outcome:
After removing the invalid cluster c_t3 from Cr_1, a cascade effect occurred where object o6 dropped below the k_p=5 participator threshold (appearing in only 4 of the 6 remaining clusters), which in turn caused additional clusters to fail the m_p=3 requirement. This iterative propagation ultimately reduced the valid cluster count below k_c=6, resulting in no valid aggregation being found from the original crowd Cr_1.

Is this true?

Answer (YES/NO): NO